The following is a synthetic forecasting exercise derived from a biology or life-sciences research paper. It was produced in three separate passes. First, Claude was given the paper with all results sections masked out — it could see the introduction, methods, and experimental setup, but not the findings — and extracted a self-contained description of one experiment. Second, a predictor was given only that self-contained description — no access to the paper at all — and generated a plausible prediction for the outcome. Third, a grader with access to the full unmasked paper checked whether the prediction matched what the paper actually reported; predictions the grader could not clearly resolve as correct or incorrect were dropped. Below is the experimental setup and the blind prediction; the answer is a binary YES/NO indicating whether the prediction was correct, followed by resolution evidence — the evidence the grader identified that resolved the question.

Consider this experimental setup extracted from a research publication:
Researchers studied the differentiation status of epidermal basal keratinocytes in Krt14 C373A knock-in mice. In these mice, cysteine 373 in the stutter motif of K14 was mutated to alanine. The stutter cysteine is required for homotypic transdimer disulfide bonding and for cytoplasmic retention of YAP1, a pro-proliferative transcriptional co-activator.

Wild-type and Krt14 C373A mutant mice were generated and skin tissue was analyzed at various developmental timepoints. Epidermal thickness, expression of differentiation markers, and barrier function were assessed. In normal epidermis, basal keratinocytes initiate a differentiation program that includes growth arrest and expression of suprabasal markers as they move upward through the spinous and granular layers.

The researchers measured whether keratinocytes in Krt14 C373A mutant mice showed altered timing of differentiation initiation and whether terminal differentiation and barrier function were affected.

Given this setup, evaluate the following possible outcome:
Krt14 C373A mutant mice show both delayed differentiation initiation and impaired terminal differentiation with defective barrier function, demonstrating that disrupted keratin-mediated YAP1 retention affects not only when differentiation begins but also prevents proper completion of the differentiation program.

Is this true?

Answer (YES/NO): YES